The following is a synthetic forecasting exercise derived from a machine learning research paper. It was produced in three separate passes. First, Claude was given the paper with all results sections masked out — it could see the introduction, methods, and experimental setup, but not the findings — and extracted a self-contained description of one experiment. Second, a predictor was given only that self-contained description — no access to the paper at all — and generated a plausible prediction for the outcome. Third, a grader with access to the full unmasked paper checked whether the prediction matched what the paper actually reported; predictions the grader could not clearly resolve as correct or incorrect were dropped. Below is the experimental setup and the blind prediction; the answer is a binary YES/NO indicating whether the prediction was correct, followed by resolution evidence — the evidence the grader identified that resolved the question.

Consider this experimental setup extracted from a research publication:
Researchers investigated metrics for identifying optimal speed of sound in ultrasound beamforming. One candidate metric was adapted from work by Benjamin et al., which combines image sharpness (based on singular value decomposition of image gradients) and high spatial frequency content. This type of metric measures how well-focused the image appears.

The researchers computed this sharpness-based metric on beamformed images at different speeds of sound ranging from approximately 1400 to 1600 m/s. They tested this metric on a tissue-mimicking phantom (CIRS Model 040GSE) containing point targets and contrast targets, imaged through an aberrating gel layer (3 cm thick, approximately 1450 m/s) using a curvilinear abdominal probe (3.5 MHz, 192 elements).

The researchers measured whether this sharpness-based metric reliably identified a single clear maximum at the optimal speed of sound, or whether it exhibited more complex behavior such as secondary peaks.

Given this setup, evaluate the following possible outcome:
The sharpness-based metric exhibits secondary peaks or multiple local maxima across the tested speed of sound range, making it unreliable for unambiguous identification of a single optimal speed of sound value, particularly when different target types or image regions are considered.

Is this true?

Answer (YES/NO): YES